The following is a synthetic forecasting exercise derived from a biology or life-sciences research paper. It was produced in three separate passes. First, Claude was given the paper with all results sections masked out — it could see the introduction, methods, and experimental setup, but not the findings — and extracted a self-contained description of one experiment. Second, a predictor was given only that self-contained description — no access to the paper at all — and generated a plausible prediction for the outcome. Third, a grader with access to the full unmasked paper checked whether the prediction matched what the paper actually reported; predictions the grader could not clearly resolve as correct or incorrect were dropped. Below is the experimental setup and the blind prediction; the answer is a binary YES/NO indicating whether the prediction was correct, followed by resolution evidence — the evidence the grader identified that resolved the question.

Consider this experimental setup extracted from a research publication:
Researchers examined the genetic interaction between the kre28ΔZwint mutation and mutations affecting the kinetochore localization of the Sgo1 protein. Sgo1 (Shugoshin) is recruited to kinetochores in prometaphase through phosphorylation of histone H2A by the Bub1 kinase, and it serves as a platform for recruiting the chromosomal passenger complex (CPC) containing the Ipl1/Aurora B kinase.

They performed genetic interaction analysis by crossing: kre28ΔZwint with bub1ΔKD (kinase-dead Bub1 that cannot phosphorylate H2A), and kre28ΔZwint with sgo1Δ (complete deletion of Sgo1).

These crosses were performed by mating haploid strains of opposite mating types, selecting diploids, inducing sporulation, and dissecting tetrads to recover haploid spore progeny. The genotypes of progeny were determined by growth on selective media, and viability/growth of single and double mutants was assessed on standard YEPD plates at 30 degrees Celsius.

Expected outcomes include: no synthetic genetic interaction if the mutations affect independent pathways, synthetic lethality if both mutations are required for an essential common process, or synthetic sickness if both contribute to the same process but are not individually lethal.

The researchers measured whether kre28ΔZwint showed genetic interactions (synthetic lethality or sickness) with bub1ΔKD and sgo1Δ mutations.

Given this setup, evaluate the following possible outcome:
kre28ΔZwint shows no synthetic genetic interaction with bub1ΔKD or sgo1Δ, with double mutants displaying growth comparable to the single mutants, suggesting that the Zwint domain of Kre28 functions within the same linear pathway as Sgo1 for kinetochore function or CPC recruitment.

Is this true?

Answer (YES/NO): NO